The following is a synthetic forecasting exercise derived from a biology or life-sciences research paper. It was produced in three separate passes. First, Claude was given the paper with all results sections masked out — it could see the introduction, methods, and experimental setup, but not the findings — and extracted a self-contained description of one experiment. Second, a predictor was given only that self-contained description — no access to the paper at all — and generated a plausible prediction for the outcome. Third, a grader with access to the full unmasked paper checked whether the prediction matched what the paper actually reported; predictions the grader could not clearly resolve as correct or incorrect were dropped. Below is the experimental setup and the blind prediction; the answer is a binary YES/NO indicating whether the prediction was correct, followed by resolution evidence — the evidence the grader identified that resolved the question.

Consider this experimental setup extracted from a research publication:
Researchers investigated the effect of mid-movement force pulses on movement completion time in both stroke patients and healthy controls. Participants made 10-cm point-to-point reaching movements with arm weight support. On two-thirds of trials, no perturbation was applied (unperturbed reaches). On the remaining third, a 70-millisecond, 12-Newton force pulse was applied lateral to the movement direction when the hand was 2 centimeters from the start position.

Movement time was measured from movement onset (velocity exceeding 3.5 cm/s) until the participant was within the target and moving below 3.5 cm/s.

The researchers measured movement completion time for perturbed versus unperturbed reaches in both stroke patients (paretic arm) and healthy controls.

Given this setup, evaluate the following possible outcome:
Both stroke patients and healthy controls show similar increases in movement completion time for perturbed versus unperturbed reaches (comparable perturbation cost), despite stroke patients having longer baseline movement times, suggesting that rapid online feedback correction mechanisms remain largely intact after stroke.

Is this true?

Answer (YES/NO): NO